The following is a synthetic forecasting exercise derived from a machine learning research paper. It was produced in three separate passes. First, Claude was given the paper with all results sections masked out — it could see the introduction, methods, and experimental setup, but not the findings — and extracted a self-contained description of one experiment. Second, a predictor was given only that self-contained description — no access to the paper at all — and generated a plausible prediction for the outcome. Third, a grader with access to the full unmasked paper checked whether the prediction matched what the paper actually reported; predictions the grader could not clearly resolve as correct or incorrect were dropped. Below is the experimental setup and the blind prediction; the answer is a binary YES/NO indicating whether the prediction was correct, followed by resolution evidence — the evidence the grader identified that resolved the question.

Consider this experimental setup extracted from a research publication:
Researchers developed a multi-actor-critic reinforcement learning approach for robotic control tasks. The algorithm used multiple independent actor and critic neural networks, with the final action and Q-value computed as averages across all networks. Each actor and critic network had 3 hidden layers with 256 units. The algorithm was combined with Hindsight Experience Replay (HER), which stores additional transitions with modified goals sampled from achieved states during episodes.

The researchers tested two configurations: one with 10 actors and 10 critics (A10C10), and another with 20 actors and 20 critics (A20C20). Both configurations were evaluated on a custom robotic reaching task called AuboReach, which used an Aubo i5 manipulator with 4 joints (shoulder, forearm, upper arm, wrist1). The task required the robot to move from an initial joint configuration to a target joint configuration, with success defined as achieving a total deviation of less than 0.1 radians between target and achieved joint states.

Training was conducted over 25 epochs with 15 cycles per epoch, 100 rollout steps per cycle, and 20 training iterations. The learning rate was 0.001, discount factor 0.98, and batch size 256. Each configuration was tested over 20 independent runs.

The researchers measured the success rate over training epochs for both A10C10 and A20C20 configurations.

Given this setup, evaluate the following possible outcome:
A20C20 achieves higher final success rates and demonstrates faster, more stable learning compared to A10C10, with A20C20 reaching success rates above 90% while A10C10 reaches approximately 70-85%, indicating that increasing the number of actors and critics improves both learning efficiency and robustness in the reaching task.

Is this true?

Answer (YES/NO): NO